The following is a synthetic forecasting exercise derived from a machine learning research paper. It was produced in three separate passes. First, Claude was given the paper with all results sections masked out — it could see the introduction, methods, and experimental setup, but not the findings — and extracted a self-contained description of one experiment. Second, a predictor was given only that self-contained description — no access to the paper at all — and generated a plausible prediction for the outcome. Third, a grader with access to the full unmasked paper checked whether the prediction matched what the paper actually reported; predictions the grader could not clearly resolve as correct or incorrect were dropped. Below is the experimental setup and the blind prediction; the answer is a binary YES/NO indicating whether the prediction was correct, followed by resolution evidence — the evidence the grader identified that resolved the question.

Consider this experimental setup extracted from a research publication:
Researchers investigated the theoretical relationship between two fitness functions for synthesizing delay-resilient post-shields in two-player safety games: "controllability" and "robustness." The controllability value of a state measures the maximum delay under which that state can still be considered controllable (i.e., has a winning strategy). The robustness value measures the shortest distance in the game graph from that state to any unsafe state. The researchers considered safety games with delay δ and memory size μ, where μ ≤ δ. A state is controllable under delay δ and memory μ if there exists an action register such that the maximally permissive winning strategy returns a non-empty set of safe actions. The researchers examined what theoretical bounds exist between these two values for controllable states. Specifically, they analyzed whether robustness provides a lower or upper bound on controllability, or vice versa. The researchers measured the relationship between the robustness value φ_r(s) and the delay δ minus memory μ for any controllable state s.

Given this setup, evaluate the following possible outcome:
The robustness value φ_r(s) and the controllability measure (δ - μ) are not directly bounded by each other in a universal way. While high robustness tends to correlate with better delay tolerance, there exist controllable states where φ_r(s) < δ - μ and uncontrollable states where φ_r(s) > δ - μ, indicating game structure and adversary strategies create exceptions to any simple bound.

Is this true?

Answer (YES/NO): NO